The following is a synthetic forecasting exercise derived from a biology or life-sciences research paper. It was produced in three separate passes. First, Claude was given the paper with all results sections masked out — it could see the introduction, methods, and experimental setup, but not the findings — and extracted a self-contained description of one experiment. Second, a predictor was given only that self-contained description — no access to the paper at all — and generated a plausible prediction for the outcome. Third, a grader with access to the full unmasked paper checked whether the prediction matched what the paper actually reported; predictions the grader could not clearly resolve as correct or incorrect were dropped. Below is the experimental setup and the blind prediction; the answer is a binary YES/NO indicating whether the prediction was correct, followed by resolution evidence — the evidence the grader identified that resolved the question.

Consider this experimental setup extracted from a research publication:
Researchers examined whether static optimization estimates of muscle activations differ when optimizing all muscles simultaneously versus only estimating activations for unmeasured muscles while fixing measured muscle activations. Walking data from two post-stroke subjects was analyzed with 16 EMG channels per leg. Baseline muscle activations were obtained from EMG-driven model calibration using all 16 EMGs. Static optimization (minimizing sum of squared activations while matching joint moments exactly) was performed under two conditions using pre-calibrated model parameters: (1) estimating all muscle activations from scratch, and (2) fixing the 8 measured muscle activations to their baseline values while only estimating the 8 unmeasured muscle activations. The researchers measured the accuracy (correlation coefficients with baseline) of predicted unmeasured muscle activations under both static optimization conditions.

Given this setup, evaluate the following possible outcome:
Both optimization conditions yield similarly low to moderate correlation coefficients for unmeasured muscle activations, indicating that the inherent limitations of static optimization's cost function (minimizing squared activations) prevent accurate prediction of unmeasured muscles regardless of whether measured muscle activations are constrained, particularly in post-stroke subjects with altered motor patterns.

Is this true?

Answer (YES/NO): YES